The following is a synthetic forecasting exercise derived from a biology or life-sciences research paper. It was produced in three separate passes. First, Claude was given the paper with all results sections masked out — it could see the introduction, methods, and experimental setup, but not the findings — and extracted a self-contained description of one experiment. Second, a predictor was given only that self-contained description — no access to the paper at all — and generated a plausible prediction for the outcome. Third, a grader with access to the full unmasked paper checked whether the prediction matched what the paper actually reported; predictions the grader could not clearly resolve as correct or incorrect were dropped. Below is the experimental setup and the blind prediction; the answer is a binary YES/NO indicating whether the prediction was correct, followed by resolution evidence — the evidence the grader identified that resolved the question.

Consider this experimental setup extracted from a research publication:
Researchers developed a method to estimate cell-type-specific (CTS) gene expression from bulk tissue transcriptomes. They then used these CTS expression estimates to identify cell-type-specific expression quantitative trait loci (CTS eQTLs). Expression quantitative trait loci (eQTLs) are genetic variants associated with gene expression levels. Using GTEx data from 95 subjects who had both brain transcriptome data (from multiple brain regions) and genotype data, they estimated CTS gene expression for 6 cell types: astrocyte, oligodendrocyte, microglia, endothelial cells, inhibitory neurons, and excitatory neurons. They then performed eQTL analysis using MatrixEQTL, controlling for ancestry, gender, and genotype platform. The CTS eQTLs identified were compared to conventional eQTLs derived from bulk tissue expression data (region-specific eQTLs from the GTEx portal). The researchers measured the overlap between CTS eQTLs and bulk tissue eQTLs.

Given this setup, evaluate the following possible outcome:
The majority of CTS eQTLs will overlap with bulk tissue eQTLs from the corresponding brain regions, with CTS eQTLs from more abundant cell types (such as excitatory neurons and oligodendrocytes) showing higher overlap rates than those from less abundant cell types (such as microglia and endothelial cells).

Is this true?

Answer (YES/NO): NO